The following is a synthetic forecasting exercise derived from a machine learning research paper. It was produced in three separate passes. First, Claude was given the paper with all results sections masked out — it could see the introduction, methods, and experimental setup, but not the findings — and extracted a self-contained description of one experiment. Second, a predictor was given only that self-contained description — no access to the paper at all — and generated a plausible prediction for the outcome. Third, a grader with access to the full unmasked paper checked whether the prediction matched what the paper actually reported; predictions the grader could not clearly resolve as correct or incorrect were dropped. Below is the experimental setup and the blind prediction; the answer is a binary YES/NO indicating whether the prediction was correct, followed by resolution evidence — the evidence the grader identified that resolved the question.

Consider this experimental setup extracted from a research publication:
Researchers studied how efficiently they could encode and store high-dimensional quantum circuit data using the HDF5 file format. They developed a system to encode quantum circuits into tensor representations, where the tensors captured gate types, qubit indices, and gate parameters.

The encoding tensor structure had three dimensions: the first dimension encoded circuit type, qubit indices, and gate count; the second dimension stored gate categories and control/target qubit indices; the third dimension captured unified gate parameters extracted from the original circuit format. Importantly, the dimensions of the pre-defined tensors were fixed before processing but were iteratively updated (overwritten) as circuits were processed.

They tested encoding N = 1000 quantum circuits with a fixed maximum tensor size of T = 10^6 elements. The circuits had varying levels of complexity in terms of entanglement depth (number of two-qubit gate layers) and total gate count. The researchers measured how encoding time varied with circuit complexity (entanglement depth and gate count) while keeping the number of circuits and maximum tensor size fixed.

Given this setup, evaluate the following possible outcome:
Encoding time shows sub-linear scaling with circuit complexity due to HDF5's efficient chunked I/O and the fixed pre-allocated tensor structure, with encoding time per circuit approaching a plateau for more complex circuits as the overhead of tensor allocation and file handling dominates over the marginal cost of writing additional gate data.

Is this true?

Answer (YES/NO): NO